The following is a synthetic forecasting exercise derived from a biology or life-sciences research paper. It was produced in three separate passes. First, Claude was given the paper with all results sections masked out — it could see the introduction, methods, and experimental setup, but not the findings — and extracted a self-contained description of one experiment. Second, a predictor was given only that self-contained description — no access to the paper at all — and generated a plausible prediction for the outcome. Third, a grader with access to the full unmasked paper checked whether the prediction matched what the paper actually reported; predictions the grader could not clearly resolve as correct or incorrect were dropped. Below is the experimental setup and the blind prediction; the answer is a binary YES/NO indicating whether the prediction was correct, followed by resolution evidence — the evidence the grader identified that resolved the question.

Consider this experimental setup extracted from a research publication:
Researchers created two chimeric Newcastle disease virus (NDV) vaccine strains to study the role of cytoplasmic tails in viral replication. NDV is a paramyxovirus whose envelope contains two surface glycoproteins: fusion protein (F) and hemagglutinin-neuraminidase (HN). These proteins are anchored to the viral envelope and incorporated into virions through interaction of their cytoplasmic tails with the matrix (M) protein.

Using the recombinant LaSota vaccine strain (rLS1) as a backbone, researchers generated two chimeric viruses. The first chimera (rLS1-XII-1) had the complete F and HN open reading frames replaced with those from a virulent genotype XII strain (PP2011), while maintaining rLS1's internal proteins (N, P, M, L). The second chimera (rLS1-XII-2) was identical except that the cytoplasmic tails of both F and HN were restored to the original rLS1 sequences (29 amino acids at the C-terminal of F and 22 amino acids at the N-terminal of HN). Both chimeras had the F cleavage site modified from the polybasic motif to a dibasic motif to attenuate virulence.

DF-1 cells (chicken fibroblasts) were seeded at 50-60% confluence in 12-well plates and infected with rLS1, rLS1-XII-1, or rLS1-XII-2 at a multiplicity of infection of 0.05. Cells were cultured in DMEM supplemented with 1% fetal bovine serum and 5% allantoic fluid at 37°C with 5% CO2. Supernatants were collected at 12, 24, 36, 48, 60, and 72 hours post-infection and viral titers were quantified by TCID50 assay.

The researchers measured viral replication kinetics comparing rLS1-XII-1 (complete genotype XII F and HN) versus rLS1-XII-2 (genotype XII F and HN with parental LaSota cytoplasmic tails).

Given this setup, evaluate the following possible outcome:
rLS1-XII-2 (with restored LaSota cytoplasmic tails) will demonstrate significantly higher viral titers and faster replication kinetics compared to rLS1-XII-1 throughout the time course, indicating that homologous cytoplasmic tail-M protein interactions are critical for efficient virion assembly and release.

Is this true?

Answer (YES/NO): YES